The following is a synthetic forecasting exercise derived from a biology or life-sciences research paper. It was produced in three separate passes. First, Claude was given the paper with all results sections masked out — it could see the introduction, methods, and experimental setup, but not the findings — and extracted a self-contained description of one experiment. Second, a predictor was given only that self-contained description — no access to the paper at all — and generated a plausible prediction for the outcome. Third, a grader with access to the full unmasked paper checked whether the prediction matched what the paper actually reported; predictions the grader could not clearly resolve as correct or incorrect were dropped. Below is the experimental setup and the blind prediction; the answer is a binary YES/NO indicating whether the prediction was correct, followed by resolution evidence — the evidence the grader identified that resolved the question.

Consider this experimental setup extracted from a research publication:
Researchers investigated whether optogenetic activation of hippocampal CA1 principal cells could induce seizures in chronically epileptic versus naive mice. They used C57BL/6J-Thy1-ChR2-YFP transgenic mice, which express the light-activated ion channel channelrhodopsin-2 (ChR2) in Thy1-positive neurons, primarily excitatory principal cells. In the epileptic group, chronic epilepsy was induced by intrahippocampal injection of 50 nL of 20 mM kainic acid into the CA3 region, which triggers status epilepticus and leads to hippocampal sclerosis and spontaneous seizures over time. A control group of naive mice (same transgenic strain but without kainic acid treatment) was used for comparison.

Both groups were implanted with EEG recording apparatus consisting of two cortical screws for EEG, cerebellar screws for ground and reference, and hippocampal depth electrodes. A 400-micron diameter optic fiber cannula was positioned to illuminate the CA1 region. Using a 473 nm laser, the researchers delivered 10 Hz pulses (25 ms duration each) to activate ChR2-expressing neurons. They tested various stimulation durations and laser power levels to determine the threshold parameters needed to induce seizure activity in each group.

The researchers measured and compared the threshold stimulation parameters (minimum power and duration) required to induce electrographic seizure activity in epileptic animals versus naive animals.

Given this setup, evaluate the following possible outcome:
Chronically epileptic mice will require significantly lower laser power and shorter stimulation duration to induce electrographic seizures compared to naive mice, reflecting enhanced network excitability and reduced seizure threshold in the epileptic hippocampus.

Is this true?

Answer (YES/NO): NO